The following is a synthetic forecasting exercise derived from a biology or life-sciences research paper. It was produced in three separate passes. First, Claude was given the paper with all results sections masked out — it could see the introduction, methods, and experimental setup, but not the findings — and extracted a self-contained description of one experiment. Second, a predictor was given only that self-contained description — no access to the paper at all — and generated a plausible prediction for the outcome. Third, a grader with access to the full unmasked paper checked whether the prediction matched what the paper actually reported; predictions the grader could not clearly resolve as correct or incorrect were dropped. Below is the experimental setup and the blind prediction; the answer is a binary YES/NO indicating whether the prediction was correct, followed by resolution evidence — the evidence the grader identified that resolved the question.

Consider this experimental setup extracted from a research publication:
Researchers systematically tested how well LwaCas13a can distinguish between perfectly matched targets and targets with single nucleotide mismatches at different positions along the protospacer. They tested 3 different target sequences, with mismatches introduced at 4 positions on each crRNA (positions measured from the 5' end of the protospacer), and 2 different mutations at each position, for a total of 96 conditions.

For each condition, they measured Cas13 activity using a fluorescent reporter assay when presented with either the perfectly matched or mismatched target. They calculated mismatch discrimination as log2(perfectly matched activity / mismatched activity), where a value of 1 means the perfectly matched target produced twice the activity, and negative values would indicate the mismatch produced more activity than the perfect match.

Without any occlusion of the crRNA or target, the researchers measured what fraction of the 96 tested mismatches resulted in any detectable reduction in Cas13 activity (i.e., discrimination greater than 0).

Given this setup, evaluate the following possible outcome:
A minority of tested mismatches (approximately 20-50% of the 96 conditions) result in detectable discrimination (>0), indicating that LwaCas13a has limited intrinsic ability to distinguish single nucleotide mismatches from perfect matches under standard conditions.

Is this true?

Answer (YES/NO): NO